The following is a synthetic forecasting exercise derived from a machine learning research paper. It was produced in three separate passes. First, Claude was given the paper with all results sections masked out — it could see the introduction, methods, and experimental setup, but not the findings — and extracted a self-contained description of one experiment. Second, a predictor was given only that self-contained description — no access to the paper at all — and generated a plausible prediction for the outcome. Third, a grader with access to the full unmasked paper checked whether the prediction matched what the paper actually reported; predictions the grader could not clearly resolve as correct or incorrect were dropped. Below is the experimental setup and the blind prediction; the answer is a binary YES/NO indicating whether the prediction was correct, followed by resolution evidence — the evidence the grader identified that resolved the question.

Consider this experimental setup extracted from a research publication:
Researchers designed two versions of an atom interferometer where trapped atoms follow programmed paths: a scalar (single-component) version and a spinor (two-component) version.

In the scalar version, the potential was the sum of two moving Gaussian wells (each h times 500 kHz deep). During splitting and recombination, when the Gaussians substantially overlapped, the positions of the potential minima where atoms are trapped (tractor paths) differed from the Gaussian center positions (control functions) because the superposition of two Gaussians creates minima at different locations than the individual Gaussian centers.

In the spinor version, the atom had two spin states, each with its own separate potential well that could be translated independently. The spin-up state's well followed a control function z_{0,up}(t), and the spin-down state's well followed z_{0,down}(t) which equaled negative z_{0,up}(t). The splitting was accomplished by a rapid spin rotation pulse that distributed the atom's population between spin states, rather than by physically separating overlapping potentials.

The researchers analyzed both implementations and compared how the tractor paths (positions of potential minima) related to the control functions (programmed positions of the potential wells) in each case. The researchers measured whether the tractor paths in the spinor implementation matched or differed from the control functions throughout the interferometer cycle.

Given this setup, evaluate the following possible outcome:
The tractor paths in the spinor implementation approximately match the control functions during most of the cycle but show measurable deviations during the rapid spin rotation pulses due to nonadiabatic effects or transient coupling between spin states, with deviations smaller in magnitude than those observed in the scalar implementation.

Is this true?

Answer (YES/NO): NO